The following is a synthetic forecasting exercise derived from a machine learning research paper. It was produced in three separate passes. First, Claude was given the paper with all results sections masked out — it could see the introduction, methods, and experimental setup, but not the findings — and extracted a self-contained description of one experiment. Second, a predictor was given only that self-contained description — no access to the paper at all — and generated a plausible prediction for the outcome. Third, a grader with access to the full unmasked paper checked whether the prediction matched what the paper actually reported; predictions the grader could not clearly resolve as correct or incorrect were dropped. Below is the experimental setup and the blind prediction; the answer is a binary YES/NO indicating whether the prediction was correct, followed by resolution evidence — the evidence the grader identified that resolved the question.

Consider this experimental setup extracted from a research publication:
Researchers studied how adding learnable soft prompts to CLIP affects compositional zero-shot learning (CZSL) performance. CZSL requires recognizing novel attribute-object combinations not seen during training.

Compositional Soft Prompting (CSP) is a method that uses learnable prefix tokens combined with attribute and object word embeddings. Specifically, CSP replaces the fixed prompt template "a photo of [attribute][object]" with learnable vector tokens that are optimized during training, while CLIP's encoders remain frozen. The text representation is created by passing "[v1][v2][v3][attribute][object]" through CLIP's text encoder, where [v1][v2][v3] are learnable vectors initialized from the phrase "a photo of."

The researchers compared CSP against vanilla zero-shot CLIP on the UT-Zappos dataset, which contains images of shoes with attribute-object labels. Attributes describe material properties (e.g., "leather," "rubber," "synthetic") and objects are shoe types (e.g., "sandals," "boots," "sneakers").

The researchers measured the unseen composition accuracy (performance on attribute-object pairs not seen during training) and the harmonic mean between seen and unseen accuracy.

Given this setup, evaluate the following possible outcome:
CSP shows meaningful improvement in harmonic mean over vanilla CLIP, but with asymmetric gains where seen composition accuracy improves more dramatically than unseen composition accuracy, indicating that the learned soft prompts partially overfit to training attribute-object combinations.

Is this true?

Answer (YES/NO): NO